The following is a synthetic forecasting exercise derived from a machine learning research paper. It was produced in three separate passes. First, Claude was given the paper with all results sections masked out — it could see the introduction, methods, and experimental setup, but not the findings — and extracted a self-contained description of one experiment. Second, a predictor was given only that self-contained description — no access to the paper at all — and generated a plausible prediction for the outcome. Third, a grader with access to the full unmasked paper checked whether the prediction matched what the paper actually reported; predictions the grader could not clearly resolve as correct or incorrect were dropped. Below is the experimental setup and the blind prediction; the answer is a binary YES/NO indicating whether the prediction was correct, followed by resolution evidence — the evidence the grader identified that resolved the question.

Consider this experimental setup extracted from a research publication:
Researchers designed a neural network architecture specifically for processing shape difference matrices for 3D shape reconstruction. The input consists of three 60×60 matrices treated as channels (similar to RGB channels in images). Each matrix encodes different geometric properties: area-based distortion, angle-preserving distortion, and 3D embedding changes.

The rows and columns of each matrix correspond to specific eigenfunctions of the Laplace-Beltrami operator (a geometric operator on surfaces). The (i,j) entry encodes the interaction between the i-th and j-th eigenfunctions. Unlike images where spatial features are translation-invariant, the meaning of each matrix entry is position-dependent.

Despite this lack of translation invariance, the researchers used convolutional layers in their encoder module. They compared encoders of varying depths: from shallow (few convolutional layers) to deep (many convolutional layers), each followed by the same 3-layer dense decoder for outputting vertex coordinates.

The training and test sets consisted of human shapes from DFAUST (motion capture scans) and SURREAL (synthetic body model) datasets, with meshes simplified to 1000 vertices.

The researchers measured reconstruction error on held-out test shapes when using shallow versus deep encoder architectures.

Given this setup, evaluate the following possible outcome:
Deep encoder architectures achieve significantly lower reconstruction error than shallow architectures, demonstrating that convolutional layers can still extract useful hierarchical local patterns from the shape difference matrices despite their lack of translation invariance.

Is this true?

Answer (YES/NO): NO